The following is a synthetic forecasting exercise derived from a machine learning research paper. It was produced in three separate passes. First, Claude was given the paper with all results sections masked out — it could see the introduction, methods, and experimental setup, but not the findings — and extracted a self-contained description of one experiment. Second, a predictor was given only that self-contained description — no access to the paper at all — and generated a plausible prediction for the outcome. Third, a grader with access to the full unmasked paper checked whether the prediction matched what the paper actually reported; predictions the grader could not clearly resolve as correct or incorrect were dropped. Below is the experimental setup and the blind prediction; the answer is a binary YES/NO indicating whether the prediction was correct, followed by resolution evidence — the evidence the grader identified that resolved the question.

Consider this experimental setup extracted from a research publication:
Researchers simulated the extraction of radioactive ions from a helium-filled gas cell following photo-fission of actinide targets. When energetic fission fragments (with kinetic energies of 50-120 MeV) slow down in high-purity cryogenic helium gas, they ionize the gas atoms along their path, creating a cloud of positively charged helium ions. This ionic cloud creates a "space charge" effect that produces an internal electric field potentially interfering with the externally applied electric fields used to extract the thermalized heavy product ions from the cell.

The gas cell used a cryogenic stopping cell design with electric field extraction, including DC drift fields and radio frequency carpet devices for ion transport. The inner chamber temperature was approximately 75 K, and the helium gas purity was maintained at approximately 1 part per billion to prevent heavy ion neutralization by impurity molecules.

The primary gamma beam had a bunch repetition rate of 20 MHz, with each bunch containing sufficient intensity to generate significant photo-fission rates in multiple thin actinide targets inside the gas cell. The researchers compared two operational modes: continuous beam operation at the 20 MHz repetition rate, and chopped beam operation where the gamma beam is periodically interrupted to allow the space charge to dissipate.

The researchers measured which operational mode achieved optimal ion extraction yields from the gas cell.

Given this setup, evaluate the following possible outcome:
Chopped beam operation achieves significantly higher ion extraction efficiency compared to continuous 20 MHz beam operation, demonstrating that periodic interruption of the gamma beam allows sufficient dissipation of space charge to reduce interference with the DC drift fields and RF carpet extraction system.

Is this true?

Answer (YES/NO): YES